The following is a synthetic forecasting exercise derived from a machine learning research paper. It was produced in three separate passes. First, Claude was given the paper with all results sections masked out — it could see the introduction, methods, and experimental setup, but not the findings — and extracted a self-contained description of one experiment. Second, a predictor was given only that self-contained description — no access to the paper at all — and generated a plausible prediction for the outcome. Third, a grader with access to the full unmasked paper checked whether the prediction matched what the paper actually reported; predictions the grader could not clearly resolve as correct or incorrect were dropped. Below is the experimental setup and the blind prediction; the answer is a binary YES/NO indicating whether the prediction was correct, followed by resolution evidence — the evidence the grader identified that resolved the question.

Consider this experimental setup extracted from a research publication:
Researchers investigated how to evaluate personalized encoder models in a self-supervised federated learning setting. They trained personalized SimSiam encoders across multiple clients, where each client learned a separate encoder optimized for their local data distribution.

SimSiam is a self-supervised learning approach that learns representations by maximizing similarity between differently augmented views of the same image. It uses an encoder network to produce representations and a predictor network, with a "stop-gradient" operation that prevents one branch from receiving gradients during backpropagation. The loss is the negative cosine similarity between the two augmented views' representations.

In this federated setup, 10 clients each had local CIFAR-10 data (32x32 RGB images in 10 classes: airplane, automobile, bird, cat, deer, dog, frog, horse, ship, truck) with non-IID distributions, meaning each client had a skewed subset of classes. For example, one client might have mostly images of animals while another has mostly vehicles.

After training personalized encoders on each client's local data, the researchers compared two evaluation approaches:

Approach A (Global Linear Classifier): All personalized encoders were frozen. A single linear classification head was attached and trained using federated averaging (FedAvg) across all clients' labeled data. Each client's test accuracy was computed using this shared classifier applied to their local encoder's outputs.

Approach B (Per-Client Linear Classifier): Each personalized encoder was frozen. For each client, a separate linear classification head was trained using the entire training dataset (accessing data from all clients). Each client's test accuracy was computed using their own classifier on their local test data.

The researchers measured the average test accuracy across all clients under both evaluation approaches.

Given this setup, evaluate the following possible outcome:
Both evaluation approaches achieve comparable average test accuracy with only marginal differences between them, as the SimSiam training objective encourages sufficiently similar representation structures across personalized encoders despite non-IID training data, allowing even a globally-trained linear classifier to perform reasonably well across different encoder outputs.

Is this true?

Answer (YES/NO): NO